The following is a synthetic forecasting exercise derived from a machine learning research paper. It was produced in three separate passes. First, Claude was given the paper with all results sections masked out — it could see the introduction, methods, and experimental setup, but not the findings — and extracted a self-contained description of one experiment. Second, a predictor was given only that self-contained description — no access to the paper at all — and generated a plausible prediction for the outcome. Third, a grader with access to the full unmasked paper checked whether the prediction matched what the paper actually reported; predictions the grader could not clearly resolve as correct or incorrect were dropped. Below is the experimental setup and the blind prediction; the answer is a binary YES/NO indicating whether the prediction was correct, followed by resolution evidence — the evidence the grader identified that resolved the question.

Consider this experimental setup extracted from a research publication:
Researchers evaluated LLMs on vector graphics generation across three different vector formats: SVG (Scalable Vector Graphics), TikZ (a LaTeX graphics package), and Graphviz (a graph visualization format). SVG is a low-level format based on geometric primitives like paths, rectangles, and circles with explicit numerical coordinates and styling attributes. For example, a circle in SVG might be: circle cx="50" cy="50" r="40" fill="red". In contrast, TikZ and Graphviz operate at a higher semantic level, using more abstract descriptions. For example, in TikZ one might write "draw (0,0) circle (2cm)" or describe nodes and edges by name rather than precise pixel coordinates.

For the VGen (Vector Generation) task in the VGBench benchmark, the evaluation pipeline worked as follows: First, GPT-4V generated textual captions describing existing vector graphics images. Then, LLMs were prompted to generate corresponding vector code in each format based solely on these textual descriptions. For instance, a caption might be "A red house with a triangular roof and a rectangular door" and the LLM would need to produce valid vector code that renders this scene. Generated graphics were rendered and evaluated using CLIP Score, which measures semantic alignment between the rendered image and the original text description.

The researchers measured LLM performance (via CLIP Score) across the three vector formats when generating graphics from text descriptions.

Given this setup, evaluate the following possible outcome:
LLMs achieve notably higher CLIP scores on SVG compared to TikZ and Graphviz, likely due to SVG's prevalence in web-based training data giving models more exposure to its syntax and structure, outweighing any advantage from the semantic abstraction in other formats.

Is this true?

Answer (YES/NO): NO